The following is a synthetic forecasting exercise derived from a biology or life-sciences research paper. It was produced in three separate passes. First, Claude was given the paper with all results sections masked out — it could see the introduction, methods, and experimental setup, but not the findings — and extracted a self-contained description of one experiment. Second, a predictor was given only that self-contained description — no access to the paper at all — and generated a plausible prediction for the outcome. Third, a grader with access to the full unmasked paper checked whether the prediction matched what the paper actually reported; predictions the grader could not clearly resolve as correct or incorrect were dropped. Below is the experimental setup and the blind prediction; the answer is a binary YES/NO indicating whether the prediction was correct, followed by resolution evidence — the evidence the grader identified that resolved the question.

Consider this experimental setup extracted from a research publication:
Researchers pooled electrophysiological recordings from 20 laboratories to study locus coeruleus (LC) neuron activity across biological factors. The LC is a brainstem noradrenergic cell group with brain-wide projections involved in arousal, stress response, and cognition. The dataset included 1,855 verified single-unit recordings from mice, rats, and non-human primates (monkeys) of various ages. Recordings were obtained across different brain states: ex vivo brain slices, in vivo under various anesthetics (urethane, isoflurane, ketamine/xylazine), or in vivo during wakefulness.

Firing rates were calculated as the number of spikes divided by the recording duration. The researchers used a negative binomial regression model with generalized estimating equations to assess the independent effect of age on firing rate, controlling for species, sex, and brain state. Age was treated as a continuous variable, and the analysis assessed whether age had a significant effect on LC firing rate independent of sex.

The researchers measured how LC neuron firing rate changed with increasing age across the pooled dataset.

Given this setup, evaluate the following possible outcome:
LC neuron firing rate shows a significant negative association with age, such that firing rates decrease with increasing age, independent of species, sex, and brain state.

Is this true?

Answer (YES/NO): NO